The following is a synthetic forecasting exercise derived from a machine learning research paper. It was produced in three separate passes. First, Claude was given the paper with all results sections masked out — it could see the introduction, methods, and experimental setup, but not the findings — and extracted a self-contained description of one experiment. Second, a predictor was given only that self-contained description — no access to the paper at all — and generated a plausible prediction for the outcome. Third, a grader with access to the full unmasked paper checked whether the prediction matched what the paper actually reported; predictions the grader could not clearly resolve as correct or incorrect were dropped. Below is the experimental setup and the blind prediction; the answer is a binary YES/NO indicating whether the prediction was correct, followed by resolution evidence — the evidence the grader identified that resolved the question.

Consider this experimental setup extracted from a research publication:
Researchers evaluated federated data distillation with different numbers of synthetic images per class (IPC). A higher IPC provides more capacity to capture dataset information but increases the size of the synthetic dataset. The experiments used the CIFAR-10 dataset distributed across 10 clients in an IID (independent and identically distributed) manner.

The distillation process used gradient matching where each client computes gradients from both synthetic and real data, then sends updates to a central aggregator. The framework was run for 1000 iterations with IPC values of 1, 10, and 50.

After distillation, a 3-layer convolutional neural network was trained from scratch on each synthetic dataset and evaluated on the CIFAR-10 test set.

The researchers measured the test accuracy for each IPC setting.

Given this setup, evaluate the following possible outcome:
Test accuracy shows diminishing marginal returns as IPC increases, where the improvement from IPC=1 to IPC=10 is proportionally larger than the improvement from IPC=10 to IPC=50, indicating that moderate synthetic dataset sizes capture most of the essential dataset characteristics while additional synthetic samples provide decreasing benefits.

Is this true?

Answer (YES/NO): YES